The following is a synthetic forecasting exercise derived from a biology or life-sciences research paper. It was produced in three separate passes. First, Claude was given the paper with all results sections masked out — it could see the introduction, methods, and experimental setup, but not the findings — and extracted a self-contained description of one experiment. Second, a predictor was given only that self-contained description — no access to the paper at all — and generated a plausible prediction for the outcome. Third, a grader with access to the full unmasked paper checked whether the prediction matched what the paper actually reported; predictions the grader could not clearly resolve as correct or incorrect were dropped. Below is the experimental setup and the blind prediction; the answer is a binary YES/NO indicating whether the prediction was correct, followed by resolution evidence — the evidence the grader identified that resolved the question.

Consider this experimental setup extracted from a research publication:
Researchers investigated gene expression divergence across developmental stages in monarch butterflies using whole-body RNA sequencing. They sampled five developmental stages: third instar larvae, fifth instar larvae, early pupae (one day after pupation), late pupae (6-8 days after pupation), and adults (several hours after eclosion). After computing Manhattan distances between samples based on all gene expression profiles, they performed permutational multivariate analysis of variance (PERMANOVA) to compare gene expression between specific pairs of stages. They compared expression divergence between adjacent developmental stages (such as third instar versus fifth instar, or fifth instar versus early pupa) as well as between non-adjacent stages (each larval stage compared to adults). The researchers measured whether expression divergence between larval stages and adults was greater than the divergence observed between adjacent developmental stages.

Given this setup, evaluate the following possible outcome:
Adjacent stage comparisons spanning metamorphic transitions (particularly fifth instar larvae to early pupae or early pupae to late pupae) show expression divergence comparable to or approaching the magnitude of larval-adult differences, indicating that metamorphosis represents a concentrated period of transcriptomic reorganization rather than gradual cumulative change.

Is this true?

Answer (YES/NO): YES